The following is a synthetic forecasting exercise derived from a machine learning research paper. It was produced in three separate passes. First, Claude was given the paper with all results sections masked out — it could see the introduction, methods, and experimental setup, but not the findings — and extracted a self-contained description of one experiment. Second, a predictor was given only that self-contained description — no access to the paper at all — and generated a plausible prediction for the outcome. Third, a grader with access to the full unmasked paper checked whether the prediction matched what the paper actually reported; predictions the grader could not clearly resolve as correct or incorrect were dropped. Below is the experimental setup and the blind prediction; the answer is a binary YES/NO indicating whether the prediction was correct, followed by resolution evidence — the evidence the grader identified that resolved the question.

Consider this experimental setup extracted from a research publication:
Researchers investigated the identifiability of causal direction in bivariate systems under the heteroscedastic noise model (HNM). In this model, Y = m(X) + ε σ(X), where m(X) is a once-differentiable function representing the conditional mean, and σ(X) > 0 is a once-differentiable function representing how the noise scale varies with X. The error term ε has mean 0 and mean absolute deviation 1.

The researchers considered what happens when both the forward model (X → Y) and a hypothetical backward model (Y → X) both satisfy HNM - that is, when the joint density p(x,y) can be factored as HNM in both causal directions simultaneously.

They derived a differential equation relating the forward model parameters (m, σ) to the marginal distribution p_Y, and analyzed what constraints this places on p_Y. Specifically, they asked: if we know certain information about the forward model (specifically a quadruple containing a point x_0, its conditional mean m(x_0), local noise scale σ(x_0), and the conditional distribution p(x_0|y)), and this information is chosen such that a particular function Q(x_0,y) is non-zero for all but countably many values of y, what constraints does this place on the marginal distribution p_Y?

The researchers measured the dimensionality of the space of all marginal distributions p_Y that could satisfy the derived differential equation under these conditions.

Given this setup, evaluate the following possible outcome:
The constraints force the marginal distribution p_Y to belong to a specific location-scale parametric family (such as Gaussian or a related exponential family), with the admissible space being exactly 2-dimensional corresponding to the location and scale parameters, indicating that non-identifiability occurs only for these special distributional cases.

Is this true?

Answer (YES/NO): NO